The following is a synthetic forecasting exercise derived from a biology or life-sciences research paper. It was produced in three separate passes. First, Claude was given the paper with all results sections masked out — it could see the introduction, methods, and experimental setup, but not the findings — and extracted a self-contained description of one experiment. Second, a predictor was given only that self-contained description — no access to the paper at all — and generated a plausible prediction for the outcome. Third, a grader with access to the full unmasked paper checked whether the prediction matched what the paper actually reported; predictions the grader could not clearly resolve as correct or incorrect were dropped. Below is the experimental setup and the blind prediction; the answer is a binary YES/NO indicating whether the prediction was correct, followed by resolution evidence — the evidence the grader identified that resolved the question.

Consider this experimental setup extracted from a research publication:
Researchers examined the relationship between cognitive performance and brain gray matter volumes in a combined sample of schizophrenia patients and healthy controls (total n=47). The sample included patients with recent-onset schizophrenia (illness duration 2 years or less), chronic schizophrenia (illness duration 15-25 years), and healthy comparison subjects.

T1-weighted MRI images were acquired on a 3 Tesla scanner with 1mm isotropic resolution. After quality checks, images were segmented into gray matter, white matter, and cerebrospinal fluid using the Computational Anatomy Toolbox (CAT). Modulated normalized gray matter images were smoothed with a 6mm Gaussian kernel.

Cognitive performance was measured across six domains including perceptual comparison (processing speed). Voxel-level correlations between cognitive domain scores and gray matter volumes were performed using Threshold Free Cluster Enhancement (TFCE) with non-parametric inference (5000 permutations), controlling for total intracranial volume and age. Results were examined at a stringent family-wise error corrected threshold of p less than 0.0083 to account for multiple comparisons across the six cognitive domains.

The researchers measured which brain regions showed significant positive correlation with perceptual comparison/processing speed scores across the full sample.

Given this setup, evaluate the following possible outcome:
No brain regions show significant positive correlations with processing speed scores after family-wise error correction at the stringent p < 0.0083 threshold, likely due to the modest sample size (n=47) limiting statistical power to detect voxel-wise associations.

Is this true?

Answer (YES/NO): NO